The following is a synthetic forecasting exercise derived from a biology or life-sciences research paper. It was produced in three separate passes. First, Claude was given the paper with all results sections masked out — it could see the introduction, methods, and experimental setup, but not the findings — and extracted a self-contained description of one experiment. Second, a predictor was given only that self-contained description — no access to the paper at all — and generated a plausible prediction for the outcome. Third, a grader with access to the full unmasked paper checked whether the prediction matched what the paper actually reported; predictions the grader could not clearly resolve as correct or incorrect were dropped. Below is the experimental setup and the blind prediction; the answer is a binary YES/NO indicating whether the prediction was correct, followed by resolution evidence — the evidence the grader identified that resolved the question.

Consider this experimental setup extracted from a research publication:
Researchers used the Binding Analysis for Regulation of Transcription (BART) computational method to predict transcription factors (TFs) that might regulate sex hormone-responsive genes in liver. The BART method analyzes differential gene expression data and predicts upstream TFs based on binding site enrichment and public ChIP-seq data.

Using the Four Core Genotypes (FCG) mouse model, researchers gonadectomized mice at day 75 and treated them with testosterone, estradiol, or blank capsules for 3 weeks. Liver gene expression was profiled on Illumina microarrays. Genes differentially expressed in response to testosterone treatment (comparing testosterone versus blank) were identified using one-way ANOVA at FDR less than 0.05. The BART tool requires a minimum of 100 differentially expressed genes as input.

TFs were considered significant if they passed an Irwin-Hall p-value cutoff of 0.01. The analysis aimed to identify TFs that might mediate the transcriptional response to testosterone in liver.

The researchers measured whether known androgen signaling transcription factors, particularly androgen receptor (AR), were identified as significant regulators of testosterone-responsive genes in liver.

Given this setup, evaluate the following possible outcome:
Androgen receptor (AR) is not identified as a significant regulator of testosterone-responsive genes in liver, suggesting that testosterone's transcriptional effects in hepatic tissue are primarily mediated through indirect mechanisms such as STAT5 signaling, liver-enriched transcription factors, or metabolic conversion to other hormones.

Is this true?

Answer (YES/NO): NO